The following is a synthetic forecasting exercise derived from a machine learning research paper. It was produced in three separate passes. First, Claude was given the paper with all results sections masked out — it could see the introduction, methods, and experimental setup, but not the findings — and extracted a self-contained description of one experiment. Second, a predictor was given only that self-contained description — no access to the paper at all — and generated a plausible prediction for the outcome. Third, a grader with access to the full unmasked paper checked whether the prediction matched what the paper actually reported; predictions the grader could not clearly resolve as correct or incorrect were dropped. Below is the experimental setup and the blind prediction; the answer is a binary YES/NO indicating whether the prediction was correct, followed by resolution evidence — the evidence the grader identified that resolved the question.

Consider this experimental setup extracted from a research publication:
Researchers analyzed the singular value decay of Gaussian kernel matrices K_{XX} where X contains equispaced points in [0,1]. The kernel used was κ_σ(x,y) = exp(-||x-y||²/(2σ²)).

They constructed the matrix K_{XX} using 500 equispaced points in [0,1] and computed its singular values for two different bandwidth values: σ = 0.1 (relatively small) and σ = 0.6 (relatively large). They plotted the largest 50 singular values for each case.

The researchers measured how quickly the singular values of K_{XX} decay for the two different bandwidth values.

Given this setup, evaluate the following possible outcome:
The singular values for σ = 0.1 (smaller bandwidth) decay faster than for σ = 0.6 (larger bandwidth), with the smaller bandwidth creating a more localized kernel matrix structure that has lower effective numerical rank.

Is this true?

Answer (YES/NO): NO